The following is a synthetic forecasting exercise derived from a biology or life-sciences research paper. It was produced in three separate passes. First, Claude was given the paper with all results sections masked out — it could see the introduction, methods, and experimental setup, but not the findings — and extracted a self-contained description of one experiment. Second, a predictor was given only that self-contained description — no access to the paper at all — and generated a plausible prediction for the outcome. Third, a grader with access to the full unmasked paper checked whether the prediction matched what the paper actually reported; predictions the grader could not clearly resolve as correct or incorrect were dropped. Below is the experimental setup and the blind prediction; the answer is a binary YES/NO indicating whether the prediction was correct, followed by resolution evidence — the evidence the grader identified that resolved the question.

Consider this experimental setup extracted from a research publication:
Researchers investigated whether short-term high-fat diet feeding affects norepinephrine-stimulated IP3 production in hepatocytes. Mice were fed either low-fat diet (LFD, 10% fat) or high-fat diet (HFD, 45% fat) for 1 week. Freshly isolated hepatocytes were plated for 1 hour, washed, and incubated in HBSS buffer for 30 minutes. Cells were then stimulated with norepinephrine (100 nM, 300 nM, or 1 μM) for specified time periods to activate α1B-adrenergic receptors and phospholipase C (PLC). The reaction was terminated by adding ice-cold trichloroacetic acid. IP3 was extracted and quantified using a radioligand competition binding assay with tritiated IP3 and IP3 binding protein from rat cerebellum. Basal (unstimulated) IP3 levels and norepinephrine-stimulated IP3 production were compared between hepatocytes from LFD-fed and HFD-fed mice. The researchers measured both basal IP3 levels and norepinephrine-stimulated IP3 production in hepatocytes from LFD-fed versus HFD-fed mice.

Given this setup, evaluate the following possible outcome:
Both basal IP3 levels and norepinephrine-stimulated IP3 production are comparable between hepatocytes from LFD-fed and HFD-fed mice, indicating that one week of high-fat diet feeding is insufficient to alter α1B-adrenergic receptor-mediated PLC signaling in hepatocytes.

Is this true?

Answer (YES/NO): NO